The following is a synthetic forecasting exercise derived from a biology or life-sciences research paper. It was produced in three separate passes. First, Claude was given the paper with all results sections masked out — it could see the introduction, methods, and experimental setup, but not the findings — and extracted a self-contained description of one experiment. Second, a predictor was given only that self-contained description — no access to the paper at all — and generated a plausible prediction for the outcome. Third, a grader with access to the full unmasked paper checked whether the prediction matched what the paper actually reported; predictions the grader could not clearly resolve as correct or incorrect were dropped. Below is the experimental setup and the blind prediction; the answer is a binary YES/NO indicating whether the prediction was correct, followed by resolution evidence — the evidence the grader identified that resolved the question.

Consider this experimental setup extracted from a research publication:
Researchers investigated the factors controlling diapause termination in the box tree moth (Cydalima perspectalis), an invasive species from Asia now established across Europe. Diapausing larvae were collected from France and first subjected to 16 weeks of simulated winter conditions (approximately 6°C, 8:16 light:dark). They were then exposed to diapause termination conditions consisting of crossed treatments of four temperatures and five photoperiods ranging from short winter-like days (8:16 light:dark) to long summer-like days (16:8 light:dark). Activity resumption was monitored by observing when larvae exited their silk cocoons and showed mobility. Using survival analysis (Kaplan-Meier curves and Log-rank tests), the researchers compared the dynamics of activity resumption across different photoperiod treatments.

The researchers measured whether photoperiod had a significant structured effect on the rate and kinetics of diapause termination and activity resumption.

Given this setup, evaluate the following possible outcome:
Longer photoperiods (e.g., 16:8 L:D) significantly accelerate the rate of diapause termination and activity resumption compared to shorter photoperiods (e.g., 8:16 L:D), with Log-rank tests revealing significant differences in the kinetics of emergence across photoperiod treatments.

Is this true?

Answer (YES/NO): NO